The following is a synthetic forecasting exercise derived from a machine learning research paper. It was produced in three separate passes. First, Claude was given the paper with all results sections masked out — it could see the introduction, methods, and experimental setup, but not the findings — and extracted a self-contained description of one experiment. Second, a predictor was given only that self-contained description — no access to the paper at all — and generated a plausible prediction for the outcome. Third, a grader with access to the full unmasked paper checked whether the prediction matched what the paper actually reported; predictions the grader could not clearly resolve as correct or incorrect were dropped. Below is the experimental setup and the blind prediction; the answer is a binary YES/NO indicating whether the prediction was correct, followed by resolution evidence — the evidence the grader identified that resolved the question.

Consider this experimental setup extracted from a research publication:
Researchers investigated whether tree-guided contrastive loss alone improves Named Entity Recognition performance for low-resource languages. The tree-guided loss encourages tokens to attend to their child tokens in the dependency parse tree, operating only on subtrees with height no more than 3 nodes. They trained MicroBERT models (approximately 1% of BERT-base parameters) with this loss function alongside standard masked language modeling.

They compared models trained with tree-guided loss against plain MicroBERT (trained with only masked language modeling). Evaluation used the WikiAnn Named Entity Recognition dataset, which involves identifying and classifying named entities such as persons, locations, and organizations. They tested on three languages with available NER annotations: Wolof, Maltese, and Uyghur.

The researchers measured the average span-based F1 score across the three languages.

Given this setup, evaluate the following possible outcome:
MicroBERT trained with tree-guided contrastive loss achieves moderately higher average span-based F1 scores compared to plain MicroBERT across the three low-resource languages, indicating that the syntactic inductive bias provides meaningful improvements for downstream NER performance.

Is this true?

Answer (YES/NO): YES